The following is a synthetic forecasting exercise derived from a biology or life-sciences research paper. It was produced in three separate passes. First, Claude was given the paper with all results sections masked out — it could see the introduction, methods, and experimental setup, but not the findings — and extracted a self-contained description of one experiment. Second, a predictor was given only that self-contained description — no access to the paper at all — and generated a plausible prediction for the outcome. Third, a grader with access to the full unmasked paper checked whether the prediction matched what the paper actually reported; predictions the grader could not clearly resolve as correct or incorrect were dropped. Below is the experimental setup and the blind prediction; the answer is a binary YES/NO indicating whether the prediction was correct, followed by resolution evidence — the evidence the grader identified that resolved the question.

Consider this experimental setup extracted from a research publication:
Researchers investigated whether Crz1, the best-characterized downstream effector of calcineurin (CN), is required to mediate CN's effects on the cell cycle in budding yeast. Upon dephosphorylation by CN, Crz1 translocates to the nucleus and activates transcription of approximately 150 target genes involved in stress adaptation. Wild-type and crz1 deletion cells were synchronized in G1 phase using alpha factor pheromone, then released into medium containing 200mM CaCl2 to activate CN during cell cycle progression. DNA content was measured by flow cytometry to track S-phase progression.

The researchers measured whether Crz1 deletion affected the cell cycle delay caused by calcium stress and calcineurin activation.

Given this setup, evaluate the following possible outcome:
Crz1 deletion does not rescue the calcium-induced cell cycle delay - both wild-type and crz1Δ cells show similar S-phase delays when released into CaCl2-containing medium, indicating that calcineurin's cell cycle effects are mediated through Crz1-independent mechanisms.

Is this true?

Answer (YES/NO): YES